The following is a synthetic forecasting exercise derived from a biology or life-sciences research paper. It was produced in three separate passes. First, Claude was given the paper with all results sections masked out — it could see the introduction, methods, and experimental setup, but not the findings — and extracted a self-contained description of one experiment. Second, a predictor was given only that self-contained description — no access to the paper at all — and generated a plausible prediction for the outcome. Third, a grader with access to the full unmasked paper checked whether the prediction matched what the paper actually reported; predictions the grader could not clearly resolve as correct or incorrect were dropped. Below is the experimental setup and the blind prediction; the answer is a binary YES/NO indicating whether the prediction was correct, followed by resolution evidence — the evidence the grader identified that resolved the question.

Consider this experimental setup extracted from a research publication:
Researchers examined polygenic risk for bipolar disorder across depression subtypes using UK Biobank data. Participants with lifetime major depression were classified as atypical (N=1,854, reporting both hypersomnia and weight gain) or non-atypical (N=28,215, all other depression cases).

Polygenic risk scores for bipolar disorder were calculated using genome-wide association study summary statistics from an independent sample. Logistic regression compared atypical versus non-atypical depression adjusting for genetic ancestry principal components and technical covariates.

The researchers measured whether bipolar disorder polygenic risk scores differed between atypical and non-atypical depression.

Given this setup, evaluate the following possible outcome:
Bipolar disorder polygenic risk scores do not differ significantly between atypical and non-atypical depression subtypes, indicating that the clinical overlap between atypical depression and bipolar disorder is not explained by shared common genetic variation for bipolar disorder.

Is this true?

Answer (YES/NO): YES